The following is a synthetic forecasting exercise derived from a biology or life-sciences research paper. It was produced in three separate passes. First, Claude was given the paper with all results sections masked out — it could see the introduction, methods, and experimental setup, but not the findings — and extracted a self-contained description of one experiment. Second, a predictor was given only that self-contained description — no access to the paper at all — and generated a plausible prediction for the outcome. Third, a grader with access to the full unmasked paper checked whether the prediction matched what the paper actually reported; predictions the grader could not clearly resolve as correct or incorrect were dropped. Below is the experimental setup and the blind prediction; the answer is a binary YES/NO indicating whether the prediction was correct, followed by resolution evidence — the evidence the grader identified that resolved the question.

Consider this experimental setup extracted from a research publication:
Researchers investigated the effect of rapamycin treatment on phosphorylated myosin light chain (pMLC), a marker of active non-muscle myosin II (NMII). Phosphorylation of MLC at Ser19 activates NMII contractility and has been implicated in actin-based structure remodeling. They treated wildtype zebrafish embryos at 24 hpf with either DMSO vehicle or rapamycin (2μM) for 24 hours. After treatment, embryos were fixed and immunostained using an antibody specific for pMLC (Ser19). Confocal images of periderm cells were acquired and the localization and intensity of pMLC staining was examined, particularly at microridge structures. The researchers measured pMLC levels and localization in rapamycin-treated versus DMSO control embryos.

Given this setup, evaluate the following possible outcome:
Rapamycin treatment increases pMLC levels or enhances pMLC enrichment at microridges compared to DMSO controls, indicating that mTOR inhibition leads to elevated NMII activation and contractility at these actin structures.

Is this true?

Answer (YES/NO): YES